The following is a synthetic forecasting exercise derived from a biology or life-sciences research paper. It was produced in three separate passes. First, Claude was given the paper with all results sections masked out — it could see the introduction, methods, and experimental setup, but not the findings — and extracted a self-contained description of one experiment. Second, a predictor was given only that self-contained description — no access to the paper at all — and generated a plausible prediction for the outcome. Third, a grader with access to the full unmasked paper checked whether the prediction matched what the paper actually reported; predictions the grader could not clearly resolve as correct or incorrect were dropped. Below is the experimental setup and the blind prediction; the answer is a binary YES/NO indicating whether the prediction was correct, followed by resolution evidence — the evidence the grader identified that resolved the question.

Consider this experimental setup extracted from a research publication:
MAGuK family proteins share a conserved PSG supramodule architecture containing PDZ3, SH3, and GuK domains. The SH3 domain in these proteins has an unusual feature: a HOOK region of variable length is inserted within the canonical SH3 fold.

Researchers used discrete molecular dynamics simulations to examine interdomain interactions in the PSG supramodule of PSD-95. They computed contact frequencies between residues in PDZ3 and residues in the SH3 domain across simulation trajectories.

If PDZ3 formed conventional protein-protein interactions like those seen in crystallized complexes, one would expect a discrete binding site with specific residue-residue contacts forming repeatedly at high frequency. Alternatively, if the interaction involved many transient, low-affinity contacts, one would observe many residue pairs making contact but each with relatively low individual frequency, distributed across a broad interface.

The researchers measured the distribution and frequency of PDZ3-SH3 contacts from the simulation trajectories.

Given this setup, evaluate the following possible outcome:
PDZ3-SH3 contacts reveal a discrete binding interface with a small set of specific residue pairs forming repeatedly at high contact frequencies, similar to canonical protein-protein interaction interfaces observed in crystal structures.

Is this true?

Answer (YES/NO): NO